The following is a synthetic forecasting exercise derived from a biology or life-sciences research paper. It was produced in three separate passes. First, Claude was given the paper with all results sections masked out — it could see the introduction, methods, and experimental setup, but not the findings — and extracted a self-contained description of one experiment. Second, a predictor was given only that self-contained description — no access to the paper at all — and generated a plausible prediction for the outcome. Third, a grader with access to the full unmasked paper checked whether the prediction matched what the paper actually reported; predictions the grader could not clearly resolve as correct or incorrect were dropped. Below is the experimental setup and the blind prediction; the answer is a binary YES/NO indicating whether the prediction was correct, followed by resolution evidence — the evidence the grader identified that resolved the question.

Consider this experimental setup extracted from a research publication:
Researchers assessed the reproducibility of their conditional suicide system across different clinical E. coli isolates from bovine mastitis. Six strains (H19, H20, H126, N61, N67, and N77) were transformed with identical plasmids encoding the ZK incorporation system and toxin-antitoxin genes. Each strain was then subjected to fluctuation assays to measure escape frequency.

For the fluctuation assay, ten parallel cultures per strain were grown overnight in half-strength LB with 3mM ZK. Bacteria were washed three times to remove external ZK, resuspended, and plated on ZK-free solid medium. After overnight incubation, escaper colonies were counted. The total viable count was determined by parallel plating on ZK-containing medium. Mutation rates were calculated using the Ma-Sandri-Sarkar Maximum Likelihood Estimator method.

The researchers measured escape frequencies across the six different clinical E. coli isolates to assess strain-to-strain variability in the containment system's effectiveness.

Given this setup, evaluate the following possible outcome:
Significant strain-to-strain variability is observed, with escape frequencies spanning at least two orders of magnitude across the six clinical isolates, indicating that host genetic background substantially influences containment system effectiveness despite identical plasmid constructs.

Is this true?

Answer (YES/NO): YES